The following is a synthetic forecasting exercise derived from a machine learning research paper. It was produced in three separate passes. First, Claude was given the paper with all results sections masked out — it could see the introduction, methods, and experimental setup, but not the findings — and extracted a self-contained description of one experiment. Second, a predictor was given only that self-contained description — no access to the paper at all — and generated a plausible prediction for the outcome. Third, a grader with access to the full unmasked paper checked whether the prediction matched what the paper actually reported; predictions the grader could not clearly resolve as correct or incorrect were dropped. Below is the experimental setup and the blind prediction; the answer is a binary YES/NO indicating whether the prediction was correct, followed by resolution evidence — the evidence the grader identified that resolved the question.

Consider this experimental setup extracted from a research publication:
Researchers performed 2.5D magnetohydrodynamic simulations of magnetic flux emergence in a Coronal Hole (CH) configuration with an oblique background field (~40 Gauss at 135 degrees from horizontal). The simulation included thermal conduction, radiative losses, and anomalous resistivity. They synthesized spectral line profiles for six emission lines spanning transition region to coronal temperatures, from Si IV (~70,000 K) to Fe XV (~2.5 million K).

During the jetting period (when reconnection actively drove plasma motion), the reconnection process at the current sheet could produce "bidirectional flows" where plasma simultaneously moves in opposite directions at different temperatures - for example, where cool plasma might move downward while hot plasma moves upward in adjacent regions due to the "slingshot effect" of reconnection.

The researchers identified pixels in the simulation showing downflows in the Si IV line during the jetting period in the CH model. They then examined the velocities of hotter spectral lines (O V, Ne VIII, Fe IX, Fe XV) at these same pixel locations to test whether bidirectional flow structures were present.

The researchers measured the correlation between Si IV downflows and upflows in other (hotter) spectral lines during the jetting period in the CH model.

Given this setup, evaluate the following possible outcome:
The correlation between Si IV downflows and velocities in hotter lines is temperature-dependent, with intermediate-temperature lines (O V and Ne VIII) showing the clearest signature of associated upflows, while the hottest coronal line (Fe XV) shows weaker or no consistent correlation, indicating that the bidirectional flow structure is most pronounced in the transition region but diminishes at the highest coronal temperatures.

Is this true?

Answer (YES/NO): NO